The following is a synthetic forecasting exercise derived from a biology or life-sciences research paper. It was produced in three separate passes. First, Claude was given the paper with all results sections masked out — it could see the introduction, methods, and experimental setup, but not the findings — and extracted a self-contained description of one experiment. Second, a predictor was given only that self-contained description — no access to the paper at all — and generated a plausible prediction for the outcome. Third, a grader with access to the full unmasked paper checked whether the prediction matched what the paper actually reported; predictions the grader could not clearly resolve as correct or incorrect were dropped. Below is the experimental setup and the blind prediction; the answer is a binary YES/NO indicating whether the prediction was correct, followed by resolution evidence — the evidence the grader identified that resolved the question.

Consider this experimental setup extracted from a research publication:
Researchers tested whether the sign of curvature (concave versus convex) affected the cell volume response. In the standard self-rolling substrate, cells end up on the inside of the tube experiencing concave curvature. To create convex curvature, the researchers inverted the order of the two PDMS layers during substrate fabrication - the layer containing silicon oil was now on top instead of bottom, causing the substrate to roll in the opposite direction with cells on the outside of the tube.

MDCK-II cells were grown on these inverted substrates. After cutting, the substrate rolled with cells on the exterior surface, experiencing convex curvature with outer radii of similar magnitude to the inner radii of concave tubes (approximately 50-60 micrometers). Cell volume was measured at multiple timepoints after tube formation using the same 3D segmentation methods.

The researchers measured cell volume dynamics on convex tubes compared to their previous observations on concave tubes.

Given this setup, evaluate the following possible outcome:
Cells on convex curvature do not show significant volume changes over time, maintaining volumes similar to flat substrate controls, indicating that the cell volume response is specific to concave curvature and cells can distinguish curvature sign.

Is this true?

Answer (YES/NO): NO